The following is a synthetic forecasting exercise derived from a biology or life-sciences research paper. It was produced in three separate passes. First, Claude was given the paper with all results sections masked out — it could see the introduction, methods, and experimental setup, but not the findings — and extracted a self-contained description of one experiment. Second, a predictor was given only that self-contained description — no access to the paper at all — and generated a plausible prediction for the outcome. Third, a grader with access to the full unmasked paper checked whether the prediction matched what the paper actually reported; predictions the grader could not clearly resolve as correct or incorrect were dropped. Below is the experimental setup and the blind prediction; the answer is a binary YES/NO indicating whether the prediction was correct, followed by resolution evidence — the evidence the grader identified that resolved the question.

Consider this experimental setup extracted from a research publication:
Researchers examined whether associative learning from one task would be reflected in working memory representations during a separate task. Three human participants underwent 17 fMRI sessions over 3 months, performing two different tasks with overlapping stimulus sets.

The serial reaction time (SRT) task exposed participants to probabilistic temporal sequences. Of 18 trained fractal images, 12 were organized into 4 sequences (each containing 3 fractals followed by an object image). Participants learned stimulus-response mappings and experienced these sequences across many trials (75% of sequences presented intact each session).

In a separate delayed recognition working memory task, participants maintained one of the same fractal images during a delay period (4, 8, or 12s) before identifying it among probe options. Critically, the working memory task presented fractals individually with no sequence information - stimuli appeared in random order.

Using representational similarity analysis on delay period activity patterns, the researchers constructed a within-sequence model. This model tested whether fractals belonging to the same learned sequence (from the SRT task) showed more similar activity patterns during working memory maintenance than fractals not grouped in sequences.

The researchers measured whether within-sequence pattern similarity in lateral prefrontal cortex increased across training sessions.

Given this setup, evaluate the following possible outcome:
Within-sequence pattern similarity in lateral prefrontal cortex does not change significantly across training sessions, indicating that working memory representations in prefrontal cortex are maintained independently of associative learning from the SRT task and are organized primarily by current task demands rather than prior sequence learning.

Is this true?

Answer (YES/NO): NO